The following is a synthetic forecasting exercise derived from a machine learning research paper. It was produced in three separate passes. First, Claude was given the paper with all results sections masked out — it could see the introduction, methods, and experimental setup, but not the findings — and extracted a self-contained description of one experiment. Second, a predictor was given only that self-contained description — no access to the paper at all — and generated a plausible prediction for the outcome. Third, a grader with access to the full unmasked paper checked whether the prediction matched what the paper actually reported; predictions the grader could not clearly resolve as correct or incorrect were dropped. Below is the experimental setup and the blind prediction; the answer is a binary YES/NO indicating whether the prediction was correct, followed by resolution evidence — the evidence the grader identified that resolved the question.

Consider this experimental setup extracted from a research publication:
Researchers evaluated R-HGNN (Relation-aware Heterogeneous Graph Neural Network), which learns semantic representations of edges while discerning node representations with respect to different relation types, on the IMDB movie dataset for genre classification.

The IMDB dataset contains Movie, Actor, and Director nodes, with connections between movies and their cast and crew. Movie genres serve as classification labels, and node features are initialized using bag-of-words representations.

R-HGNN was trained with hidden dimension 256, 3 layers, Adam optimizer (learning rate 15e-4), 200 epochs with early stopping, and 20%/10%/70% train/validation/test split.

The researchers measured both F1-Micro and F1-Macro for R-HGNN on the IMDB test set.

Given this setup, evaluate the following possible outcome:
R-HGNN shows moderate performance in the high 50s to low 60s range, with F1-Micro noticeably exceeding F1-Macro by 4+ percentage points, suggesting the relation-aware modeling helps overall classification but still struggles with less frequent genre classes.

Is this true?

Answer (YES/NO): NO